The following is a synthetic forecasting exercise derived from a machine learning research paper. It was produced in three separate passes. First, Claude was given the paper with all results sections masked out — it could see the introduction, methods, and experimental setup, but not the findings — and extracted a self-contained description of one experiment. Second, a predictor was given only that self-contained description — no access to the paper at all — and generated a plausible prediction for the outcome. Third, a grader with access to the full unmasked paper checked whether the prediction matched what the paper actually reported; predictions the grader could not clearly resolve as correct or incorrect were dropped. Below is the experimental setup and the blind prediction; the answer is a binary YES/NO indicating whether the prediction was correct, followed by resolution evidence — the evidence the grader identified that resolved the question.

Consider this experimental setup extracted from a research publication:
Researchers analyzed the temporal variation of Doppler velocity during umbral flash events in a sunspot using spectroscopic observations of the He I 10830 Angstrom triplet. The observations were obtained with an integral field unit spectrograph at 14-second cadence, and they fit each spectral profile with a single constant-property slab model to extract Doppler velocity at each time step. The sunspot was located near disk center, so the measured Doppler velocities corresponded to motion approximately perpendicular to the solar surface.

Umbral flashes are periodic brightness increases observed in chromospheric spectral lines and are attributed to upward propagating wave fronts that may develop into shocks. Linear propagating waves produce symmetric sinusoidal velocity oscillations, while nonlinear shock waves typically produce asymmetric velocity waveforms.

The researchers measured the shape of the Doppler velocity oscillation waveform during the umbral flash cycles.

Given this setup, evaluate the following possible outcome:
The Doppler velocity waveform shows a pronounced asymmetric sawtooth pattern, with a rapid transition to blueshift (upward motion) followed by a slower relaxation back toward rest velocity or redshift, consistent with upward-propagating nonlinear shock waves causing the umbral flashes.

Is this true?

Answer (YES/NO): YES